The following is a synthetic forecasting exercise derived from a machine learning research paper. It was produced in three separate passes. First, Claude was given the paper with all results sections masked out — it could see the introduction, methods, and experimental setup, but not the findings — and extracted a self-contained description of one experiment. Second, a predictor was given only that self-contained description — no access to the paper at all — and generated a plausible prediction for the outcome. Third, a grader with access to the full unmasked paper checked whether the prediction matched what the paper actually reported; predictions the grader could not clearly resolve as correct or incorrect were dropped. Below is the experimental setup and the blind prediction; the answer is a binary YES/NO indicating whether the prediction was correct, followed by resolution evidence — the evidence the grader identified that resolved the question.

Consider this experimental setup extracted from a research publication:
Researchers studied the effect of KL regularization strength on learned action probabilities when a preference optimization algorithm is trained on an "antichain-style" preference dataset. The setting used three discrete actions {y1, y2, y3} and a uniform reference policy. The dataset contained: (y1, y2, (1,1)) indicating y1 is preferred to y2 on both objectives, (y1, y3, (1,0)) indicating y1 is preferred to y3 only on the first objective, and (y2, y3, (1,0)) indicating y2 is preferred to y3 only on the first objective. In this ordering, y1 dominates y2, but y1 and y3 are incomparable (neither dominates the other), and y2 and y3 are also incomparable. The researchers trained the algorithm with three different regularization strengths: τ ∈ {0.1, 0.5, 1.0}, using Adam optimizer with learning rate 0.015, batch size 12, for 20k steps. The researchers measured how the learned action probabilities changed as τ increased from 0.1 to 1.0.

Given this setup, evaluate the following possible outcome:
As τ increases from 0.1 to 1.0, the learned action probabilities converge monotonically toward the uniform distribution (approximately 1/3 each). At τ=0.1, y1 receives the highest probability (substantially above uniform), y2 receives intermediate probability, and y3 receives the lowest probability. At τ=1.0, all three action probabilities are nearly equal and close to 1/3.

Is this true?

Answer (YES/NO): NO